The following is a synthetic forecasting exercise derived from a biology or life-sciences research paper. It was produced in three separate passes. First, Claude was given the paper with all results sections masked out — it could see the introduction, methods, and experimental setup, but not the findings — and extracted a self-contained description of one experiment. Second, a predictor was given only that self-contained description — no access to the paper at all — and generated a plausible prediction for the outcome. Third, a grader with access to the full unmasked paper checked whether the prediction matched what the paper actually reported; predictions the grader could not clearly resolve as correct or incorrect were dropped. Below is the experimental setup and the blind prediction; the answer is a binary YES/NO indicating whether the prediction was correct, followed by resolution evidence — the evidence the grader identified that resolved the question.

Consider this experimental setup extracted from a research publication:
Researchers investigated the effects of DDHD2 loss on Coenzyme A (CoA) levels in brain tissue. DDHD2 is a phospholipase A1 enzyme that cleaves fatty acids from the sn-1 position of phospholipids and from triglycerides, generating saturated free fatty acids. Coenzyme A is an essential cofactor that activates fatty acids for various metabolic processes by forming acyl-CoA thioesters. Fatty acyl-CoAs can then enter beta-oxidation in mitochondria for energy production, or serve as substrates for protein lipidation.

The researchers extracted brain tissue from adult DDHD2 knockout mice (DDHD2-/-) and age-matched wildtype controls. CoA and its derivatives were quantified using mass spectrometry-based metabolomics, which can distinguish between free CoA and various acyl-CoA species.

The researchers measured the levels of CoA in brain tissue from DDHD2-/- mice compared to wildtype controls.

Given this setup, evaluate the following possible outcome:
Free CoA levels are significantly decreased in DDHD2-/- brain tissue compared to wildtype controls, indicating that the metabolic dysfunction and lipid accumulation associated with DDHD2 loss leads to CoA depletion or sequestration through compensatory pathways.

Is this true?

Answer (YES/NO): YES